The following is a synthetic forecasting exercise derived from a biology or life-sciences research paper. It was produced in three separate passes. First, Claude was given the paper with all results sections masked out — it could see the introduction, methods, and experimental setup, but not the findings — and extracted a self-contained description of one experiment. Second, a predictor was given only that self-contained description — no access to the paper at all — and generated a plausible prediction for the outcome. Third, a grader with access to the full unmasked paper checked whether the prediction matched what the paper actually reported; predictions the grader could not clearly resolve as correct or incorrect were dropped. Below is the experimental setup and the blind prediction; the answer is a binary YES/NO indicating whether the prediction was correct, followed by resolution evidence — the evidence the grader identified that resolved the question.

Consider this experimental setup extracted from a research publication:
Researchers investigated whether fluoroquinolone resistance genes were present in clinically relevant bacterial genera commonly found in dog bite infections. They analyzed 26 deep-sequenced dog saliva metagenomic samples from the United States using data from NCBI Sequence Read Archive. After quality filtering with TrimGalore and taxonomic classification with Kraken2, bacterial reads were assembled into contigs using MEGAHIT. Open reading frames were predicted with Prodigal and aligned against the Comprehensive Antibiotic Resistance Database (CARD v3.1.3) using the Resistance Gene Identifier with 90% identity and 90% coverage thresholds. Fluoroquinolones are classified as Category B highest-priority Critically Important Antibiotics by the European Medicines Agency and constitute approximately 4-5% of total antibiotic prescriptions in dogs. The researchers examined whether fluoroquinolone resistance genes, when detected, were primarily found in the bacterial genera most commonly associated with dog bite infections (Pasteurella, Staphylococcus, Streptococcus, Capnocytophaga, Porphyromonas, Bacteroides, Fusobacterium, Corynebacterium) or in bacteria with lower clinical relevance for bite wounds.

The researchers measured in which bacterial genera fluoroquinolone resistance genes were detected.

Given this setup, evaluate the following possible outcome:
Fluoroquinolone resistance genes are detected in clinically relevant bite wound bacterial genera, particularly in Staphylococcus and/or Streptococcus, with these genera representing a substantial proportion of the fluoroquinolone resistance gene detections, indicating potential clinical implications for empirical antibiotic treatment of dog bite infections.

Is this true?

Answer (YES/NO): NO